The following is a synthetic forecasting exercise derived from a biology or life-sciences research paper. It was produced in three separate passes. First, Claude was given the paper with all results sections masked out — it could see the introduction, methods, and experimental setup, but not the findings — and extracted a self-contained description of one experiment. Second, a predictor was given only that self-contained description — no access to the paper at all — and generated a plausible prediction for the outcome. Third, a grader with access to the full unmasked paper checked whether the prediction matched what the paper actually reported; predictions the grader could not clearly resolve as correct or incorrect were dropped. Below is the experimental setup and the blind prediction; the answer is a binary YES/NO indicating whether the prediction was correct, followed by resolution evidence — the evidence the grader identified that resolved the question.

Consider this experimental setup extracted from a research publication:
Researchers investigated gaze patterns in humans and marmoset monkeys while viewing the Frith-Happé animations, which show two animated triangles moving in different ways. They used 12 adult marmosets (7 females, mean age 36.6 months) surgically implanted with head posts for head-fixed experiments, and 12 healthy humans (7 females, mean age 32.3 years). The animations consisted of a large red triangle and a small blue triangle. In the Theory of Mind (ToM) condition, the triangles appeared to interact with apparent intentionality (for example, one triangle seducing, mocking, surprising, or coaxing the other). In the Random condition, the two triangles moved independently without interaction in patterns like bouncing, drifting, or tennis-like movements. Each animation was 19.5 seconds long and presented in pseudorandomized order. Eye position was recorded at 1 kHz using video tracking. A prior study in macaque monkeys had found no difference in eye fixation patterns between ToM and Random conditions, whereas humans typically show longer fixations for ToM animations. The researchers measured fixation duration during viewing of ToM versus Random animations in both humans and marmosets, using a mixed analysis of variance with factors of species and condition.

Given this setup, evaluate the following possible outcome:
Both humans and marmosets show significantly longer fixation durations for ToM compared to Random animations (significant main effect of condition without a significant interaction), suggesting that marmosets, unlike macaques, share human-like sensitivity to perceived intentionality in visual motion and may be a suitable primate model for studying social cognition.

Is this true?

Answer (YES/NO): NO